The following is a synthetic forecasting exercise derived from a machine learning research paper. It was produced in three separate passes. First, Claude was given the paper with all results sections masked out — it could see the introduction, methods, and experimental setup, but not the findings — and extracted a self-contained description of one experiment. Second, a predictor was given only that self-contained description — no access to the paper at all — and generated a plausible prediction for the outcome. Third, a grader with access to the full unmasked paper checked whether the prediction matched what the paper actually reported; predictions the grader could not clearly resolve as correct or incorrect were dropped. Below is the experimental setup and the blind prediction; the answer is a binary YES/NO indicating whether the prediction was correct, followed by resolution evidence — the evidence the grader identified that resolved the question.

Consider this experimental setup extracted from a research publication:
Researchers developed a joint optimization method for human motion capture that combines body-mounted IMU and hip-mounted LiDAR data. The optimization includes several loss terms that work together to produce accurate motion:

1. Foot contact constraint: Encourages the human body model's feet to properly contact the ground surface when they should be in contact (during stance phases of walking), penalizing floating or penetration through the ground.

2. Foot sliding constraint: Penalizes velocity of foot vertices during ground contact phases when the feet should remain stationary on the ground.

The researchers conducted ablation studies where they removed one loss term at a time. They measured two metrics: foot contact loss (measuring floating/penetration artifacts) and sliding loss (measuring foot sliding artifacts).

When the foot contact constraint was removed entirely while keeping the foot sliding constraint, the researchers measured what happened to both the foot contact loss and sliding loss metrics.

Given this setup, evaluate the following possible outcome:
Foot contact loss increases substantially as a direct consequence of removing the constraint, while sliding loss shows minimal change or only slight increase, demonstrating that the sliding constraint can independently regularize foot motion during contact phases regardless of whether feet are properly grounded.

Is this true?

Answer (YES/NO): YES